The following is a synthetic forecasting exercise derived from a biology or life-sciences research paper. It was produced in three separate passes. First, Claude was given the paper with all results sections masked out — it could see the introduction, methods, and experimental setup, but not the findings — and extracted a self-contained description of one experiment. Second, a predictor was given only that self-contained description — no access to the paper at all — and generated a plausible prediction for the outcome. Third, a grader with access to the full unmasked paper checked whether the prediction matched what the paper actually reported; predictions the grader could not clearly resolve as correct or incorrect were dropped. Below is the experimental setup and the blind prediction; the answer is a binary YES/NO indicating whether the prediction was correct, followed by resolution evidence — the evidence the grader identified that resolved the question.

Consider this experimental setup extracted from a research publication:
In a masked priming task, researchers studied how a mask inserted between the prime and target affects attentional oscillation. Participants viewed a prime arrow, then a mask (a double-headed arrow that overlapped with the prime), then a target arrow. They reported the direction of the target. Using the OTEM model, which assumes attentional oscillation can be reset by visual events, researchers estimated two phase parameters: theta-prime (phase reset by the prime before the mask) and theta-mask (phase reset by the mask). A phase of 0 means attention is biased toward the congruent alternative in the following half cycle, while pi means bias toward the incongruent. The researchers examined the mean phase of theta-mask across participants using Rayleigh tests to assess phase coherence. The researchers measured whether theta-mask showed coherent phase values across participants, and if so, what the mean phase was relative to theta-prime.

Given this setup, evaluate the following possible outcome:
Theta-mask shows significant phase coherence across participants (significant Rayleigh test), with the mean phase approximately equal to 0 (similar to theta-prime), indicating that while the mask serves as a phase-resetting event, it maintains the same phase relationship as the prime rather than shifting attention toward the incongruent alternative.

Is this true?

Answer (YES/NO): NO